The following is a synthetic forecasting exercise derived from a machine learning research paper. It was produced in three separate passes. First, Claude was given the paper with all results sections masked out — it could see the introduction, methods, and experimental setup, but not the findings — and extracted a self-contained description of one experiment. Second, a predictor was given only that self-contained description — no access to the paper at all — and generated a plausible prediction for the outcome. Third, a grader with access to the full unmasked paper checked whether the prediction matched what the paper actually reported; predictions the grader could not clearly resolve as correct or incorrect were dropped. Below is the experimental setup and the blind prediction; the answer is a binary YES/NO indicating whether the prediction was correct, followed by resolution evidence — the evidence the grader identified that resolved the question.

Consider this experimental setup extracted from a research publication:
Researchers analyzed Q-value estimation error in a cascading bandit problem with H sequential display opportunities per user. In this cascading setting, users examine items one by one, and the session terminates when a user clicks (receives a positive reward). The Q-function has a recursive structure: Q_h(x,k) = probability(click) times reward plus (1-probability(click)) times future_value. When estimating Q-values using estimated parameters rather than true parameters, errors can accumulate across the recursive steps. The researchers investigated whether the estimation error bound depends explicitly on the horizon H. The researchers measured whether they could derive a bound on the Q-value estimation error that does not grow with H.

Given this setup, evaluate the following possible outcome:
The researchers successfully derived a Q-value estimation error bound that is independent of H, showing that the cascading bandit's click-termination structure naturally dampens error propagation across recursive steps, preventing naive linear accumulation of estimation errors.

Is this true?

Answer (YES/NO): YES